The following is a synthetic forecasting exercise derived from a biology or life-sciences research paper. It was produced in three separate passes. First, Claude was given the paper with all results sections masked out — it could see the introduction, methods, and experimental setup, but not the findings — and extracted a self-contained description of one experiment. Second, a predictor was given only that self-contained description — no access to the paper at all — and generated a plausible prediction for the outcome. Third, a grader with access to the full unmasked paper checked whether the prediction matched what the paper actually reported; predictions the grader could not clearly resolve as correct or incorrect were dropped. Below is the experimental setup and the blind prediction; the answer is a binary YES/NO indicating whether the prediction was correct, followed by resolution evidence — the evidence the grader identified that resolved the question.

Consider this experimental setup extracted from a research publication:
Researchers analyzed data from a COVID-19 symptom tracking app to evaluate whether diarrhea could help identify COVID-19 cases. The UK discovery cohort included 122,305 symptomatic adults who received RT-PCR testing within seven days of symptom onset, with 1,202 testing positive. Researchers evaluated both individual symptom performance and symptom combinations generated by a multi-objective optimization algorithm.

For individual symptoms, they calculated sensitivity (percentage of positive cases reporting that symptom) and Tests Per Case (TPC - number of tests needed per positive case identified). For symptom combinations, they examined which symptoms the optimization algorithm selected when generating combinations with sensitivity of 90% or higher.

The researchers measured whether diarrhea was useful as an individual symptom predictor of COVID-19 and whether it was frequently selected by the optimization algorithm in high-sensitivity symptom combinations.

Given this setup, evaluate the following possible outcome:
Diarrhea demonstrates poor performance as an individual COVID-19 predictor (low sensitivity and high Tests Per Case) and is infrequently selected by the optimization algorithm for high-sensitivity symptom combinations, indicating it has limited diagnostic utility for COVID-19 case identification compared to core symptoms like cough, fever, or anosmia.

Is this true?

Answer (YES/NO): NO